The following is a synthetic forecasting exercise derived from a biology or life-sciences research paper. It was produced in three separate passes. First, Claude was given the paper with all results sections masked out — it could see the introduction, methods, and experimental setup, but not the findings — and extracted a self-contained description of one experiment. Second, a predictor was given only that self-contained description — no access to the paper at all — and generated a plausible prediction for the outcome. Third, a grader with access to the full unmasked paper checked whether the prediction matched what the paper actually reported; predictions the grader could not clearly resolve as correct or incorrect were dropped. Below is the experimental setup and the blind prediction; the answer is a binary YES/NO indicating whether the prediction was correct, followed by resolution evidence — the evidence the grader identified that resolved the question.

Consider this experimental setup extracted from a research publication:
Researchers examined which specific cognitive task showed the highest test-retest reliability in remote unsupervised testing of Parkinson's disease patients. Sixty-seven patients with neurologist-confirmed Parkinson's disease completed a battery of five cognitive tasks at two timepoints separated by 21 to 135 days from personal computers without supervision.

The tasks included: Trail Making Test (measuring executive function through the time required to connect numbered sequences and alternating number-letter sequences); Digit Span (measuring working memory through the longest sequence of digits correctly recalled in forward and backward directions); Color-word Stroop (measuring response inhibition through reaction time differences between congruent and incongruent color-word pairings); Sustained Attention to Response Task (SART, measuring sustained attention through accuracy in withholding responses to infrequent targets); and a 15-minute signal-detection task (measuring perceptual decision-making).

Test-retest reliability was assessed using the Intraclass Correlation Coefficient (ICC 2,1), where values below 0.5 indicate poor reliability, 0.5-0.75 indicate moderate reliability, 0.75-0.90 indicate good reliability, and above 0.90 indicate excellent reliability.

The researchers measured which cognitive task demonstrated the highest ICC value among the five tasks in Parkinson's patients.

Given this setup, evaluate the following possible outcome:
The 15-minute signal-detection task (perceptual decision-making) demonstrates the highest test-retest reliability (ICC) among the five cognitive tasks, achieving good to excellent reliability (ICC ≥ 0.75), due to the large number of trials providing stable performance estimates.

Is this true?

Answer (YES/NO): YES